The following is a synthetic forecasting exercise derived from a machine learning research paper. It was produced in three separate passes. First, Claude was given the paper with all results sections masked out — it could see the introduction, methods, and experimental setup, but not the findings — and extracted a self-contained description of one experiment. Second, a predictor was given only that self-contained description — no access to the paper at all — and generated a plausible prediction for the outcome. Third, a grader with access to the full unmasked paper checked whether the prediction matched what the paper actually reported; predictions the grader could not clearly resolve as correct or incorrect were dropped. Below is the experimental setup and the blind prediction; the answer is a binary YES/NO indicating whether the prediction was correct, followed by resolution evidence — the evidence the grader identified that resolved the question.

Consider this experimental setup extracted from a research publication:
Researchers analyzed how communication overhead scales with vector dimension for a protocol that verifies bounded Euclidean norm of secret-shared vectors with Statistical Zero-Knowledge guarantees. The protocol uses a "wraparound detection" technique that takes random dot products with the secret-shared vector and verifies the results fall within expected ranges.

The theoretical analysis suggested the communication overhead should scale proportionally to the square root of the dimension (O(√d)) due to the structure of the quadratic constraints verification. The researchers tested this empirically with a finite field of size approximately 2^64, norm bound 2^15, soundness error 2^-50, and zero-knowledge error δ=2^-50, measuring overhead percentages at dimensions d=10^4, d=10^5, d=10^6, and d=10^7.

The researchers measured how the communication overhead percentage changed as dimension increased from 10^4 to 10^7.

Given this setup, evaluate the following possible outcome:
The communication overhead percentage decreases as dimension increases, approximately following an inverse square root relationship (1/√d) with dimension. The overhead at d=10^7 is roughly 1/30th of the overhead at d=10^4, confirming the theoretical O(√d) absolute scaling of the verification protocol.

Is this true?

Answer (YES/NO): NO